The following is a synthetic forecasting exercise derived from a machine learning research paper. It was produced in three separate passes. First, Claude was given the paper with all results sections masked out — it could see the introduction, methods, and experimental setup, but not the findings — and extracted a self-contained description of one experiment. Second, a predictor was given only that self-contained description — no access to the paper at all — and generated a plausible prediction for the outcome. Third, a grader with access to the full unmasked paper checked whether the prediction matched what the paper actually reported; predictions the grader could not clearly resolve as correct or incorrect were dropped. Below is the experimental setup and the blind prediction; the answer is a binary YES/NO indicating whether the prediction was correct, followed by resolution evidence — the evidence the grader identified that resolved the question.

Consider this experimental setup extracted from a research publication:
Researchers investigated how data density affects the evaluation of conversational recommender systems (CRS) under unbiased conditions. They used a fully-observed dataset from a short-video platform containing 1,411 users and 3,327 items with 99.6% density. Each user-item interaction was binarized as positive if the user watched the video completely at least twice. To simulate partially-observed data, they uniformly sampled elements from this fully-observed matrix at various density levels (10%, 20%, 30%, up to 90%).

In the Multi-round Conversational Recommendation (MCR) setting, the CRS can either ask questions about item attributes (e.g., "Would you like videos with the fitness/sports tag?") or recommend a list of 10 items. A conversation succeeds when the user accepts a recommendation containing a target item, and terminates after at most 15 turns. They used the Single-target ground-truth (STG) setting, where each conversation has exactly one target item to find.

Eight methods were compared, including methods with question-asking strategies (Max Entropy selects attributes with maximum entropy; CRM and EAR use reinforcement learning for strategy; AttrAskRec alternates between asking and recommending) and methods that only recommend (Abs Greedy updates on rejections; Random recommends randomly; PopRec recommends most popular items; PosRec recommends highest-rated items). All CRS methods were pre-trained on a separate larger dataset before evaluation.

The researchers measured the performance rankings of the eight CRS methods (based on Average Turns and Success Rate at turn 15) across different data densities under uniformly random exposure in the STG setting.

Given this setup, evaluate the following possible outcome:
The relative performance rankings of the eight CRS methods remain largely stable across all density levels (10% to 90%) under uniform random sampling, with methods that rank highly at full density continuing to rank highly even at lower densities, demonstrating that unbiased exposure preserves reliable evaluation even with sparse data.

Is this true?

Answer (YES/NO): YES